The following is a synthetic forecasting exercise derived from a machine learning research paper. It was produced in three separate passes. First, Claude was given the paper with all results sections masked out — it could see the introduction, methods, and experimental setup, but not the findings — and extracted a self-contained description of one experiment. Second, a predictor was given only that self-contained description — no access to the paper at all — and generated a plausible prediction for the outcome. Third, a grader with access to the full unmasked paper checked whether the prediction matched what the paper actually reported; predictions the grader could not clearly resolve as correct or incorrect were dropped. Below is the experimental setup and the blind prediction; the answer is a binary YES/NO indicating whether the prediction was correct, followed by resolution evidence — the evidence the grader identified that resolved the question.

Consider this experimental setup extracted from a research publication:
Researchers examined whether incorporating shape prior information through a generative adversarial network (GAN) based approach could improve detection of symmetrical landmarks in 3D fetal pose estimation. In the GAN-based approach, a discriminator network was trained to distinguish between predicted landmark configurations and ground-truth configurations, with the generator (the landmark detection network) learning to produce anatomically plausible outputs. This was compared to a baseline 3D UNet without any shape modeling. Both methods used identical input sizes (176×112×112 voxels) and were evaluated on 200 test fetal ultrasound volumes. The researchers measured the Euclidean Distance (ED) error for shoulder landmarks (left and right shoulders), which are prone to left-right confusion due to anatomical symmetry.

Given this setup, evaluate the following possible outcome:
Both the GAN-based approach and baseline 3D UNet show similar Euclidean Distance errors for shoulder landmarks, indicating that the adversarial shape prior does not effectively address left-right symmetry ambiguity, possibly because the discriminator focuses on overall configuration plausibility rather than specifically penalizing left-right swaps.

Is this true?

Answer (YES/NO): NO